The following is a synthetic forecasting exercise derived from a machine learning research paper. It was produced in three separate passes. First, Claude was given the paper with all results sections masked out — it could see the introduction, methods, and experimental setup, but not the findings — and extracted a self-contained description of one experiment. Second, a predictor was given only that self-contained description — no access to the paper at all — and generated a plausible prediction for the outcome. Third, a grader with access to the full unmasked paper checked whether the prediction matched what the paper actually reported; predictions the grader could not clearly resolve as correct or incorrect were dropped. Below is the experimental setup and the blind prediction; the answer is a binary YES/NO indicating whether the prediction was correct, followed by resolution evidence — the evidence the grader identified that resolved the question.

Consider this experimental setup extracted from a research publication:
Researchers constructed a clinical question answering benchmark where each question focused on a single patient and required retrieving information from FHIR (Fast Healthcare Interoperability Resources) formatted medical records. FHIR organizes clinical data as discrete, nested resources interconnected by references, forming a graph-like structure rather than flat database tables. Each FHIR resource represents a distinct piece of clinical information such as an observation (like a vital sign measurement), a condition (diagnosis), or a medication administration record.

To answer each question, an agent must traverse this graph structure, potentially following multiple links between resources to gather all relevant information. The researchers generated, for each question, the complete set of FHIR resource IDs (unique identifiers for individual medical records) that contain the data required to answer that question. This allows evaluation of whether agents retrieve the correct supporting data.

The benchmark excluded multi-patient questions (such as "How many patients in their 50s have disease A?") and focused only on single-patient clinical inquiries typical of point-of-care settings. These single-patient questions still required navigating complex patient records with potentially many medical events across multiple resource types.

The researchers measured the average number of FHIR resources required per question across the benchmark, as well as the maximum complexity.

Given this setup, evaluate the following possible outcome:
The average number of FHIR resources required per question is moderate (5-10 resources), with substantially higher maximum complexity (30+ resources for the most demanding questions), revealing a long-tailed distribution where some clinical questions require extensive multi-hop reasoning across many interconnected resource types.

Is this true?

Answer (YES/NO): NO